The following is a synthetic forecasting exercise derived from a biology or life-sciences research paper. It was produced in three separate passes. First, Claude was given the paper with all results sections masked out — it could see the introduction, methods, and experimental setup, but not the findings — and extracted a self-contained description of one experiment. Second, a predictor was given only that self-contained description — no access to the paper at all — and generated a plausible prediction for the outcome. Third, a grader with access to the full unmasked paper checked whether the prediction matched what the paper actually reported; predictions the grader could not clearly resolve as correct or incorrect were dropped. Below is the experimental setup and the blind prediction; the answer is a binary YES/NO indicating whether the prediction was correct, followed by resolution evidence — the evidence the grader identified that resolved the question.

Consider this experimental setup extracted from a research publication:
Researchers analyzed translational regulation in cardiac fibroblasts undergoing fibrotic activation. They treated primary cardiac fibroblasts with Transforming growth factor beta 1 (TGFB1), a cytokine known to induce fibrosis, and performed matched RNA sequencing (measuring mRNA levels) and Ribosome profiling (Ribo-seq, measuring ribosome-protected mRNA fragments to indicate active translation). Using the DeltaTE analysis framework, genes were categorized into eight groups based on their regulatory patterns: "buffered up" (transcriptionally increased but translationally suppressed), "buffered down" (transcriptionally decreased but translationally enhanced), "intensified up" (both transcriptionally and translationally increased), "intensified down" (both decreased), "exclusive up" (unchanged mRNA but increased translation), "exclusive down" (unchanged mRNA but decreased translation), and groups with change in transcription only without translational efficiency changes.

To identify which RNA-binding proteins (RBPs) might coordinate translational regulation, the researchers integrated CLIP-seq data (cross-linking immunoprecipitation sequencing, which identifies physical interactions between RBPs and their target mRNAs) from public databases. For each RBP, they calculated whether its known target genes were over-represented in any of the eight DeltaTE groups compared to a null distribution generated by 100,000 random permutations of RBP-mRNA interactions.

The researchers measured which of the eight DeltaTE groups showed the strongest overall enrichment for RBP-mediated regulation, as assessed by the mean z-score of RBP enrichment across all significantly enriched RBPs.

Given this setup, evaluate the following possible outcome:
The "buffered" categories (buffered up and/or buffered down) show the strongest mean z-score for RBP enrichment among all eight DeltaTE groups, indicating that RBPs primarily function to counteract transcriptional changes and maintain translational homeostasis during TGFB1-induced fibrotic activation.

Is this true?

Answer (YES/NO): YES